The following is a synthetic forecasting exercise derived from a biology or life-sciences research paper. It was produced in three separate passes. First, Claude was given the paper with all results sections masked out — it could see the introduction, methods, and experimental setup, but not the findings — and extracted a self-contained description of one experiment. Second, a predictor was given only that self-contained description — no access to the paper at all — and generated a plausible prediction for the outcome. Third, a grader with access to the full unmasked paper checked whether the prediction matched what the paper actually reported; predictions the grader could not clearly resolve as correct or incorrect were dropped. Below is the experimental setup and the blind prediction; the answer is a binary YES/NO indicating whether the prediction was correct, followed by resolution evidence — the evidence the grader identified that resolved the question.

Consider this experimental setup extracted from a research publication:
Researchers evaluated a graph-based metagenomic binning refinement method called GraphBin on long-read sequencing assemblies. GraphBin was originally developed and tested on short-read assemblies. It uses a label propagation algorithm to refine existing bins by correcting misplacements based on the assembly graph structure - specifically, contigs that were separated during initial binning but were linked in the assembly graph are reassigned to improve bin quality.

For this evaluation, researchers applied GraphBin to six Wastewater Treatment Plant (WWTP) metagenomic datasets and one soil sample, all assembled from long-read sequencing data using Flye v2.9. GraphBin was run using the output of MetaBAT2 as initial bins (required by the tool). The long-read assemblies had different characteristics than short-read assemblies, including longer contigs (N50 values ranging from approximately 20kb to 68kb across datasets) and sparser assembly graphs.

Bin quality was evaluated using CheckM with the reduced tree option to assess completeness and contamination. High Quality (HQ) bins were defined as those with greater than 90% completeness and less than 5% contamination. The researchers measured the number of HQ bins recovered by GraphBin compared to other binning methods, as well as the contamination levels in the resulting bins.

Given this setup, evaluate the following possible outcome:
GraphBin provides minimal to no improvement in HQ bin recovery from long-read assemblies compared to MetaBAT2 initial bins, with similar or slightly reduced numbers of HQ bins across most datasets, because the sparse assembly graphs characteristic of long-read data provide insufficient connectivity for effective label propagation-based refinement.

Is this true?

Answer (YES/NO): NO